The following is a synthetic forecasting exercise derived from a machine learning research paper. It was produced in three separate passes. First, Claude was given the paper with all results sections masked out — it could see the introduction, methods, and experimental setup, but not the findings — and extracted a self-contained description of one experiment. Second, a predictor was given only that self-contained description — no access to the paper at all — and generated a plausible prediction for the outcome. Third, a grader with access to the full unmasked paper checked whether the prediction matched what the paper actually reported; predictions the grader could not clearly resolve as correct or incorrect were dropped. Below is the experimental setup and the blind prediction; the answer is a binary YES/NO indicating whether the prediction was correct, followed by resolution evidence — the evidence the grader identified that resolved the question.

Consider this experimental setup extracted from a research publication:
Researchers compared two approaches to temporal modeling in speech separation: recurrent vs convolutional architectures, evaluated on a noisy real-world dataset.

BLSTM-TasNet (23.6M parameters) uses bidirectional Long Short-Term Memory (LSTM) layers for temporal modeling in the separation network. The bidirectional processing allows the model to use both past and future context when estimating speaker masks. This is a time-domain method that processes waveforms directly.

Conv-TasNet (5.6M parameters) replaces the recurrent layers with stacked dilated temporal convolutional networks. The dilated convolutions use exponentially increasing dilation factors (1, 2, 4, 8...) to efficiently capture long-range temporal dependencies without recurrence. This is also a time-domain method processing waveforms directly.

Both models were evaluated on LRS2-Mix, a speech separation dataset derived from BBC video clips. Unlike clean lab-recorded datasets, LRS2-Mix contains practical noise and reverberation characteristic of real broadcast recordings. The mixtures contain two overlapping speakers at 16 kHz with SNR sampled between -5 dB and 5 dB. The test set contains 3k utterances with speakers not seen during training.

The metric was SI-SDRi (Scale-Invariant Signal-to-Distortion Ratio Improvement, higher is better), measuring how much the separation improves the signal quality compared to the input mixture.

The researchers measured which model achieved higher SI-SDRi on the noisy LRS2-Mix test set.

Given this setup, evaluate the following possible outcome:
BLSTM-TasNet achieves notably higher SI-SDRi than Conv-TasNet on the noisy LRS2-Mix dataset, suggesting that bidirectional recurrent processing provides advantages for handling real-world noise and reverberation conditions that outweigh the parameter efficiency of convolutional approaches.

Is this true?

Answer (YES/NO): NO